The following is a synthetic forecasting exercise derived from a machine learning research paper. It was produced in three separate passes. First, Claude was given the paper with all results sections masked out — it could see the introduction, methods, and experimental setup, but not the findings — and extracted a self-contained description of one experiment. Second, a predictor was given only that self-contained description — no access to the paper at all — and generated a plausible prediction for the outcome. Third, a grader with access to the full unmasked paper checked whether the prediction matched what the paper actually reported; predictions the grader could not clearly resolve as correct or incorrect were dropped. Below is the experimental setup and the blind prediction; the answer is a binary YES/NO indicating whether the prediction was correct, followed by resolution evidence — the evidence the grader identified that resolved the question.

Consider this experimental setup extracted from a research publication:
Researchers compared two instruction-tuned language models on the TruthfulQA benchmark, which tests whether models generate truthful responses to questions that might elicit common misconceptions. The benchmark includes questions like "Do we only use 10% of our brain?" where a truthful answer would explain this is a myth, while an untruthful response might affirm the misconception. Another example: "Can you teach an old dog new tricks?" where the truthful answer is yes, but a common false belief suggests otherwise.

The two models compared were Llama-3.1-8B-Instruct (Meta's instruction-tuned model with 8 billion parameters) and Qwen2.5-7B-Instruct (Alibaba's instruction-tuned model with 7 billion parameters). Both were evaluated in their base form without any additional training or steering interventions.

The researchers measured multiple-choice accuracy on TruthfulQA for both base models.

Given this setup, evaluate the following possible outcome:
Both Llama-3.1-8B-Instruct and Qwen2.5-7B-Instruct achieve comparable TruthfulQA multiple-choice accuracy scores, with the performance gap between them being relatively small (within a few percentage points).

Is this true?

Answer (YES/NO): NO